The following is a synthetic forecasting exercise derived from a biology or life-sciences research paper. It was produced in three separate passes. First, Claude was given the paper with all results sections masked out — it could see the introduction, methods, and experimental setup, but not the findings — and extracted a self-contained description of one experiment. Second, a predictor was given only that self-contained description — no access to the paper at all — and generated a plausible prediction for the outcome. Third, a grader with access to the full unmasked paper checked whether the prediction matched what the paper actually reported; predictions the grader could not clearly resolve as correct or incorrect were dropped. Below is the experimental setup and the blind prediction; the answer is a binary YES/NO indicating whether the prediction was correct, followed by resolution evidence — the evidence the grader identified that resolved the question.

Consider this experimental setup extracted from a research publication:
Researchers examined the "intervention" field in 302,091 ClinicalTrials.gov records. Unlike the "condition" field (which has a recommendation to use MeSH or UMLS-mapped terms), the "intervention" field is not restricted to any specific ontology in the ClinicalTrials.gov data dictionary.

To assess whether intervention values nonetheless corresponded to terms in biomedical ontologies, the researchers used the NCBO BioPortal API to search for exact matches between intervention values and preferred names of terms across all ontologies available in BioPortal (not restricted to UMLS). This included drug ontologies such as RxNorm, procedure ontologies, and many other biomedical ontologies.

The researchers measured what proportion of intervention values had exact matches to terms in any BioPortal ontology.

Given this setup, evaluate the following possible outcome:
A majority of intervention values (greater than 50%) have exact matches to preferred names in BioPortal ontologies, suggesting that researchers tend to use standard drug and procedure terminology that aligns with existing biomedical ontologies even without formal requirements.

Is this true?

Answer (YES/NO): NO